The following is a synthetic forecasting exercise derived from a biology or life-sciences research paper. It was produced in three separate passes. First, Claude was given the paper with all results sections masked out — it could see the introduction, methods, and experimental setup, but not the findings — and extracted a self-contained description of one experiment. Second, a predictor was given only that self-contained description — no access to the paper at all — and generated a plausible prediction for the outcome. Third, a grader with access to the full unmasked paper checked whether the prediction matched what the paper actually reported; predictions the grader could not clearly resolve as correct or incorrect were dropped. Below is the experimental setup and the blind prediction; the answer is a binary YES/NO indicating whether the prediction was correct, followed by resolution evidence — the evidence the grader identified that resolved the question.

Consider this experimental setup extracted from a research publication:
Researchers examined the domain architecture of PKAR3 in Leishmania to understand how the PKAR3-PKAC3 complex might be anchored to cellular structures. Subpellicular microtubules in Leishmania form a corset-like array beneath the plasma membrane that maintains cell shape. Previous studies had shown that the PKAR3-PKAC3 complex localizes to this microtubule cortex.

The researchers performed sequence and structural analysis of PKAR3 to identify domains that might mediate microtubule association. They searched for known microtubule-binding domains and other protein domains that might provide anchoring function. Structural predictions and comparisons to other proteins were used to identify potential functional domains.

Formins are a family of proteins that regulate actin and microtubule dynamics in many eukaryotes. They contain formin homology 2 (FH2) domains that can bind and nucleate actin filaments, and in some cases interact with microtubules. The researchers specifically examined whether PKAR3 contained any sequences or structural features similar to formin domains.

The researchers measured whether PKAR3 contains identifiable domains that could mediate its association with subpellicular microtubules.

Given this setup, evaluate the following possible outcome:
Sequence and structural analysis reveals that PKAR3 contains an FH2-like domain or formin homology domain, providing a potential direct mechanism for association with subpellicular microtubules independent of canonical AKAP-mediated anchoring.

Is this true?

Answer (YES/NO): YES